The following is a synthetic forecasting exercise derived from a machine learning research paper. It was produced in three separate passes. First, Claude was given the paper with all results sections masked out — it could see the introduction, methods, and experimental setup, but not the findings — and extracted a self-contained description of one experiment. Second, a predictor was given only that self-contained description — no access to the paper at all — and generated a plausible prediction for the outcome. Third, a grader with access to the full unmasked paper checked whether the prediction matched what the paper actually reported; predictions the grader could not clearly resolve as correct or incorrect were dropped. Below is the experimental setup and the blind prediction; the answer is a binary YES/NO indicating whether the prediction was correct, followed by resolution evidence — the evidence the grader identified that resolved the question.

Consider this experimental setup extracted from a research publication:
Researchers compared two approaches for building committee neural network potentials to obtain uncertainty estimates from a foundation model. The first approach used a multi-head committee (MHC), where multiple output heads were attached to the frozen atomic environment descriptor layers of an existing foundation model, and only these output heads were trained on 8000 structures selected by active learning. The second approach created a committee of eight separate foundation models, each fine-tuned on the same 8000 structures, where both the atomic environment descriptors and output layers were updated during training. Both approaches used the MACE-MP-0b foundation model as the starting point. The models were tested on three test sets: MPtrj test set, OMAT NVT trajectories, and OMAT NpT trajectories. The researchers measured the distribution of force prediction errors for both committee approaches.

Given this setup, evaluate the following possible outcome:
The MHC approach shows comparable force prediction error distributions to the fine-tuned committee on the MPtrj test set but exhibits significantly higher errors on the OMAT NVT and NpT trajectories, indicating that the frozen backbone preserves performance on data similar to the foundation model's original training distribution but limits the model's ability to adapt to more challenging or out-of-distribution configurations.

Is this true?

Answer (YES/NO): NO